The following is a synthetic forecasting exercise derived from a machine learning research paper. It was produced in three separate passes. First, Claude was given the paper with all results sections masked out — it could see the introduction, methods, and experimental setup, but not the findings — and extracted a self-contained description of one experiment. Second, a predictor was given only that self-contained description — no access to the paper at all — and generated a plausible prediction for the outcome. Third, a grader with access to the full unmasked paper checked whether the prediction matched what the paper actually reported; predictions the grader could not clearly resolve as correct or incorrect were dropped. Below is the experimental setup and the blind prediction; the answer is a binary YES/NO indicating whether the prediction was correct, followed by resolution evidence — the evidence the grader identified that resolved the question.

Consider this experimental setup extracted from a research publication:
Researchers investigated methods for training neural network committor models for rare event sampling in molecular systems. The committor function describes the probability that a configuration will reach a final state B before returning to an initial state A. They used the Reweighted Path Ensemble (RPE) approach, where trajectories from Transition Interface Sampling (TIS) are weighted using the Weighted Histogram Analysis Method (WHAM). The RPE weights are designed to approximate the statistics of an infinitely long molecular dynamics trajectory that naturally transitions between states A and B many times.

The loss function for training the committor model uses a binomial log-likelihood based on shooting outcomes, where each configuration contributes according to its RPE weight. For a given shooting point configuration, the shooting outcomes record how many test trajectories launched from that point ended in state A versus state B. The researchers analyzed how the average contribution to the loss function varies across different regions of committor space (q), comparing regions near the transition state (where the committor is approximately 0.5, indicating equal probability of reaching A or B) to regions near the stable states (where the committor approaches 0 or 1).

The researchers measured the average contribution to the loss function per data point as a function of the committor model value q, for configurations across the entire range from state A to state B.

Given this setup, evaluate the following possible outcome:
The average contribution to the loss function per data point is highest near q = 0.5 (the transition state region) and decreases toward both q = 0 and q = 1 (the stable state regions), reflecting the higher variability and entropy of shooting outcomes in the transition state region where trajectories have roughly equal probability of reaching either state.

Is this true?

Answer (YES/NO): NO